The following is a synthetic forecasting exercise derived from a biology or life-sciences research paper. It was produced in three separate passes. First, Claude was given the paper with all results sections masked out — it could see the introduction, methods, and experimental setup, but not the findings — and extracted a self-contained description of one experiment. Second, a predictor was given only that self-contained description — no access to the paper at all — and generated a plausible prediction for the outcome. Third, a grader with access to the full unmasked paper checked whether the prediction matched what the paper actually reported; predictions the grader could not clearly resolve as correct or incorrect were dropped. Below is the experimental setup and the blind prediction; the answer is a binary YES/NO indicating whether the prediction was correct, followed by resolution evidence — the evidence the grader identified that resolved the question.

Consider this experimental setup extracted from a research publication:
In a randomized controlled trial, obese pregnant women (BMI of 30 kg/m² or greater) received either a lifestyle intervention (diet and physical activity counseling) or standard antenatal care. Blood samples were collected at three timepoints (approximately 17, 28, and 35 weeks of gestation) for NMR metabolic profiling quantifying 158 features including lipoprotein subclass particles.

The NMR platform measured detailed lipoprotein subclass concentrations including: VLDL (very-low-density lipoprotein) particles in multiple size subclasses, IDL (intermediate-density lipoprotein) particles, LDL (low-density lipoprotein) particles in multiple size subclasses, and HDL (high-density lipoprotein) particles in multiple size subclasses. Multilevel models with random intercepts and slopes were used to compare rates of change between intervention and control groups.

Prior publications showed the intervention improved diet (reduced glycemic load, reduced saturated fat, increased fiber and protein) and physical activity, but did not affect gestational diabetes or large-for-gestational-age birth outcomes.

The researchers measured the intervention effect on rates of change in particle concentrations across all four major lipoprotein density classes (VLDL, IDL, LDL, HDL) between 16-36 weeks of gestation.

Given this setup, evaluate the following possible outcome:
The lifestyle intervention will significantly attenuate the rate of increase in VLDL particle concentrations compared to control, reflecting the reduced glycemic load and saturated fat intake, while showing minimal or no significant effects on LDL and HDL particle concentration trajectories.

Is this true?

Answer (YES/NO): NO